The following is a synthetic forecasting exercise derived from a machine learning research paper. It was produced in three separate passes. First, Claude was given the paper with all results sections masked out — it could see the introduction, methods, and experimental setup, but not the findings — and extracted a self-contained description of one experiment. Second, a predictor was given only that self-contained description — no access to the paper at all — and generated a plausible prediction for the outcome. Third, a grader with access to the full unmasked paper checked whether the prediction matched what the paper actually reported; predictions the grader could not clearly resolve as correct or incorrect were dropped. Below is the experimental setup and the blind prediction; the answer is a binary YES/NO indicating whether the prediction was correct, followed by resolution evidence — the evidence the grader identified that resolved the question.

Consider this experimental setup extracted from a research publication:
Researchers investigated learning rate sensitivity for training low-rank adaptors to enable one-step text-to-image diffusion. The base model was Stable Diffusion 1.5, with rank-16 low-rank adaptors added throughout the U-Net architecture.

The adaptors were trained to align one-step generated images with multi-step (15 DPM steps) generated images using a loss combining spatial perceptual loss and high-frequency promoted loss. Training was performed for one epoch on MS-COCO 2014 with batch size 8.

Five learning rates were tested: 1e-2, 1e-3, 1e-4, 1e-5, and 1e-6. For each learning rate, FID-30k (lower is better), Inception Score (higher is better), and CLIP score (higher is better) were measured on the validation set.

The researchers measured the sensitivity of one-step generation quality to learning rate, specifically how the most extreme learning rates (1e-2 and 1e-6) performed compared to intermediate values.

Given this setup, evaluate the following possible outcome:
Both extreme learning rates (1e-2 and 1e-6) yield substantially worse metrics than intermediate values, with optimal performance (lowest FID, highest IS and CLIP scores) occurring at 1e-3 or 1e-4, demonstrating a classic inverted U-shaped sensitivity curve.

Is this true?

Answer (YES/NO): YES